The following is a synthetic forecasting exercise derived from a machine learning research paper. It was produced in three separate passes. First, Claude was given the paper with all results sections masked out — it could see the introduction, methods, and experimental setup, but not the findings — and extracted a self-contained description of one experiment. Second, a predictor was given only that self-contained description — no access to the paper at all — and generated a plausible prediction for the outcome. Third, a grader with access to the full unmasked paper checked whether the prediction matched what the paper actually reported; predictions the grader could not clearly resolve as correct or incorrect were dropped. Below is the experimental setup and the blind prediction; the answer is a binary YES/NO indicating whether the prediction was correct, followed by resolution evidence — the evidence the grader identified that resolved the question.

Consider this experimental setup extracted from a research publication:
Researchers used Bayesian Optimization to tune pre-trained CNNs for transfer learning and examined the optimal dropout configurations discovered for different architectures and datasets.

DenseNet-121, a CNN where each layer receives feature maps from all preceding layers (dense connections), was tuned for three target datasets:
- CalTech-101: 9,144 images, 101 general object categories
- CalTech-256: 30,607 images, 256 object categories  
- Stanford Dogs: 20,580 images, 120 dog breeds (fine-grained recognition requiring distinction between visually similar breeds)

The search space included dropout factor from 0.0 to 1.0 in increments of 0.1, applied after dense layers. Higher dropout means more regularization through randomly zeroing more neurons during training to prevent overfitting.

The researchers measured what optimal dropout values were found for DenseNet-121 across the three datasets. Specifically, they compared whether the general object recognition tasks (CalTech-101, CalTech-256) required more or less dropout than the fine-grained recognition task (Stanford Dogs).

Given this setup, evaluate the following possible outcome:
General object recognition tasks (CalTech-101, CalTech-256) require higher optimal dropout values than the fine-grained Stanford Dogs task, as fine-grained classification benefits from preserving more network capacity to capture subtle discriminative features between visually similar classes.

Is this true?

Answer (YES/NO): NO